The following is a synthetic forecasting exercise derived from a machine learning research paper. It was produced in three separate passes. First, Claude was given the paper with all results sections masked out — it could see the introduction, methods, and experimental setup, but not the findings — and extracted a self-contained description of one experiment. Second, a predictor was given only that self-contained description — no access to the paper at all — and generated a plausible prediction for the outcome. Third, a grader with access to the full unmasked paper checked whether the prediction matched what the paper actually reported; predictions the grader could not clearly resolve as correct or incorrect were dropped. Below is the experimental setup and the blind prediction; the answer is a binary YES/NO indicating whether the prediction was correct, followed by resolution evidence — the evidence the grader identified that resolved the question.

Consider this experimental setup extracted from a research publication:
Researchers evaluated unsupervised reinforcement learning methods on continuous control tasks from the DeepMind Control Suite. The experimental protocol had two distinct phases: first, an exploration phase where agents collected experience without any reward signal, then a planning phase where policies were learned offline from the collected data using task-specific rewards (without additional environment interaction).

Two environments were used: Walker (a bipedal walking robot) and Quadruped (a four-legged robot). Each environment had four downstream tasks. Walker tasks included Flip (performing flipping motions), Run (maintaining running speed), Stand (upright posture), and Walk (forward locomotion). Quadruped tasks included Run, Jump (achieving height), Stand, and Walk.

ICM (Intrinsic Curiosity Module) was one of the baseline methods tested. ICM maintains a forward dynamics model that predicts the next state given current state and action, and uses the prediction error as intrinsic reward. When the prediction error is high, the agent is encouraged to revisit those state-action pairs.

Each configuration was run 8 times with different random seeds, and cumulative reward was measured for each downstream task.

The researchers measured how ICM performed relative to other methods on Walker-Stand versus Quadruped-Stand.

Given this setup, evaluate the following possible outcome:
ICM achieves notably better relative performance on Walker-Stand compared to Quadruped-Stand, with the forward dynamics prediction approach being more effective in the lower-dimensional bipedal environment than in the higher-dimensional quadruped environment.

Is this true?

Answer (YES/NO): YES